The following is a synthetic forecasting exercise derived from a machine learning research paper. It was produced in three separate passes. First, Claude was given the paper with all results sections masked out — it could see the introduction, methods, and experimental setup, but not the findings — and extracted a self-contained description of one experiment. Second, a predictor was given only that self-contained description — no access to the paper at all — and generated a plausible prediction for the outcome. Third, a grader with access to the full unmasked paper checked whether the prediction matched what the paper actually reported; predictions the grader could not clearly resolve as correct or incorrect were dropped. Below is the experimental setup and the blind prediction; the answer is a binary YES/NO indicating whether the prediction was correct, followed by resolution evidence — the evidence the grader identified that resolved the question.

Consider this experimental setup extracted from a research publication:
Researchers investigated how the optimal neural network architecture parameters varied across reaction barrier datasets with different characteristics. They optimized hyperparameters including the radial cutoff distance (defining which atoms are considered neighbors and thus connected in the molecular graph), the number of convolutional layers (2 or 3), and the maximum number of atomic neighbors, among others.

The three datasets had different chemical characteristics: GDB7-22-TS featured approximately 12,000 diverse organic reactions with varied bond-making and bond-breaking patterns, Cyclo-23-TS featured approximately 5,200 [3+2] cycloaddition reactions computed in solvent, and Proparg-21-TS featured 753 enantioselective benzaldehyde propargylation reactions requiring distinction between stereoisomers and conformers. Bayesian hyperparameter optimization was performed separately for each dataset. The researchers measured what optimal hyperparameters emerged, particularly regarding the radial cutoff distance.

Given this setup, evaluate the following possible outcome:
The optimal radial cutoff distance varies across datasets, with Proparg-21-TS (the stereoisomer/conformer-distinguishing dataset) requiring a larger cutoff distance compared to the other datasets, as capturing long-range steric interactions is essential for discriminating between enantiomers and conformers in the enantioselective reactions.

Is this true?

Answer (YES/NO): YES